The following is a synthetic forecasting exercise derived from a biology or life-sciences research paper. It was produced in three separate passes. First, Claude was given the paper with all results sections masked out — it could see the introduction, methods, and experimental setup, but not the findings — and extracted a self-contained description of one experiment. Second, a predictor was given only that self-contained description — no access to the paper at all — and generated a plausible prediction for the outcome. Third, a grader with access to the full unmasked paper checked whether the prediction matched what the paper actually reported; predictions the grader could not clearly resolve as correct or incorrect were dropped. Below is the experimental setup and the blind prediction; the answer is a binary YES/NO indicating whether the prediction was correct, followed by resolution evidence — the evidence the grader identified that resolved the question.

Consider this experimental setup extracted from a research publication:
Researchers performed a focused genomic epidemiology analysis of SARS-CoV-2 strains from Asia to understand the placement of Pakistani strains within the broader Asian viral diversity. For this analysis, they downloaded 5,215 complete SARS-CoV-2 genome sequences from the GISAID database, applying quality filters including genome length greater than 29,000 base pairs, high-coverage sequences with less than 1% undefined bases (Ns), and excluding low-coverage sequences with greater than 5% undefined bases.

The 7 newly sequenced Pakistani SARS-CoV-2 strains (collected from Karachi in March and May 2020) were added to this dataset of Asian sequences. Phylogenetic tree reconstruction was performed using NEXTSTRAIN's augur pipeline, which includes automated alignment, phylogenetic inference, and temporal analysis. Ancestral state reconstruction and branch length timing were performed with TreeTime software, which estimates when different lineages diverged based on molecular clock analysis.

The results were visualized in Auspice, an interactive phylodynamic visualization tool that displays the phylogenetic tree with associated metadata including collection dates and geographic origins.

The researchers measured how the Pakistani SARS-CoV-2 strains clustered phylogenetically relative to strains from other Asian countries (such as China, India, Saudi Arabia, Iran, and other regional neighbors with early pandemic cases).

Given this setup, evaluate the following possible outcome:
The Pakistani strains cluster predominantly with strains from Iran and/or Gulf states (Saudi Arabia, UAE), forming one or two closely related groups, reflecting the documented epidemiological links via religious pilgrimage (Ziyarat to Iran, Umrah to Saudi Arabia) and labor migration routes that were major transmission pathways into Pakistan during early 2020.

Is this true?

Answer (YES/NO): NO